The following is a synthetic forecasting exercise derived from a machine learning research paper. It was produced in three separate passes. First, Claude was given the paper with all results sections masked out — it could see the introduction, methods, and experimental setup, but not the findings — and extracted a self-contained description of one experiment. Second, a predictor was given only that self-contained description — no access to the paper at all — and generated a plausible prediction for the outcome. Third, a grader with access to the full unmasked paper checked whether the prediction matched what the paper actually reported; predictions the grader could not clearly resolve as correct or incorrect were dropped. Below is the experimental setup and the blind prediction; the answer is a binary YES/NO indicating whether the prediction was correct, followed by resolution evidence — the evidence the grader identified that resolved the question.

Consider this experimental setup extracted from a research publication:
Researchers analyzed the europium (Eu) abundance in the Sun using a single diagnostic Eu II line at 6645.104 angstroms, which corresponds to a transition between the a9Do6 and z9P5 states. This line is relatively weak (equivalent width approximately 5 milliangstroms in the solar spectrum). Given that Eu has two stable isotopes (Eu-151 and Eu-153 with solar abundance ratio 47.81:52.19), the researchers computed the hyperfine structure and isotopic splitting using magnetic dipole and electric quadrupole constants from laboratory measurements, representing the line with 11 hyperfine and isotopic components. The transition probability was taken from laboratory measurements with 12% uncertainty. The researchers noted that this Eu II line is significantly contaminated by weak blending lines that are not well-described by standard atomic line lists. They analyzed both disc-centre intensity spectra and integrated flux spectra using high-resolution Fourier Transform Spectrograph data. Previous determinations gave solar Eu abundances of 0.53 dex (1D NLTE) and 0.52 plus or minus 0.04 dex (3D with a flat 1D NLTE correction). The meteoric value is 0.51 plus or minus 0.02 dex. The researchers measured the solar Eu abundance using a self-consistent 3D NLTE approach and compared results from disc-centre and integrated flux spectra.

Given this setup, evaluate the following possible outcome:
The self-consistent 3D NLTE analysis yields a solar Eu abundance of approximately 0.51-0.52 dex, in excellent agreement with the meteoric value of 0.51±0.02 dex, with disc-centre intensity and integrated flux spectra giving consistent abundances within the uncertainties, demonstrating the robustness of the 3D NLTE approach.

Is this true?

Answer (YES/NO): NO